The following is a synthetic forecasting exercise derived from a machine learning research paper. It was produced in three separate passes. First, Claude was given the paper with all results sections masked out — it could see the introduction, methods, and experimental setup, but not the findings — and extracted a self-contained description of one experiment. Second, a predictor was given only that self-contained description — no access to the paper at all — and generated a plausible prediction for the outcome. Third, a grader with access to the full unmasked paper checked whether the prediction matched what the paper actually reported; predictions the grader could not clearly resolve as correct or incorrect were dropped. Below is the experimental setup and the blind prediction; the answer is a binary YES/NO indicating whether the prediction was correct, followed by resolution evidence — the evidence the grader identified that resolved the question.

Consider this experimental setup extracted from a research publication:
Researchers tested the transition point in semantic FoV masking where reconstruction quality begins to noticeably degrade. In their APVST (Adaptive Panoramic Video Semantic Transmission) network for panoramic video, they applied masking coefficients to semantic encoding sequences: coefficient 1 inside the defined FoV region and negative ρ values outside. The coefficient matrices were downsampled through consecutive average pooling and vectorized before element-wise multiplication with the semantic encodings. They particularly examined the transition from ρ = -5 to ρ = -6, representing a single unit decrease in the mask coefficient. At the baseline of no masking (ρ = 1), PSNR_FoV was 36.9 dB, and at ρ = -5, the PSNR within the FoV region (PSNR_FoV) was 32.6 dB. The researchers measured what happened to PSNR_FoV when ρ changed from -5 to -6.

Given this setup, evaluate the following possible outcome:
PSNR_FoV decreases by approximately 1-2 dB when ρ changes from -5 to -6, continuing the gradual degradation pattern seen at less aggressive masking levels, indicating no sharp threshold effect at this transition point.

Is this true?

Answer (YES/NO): NO